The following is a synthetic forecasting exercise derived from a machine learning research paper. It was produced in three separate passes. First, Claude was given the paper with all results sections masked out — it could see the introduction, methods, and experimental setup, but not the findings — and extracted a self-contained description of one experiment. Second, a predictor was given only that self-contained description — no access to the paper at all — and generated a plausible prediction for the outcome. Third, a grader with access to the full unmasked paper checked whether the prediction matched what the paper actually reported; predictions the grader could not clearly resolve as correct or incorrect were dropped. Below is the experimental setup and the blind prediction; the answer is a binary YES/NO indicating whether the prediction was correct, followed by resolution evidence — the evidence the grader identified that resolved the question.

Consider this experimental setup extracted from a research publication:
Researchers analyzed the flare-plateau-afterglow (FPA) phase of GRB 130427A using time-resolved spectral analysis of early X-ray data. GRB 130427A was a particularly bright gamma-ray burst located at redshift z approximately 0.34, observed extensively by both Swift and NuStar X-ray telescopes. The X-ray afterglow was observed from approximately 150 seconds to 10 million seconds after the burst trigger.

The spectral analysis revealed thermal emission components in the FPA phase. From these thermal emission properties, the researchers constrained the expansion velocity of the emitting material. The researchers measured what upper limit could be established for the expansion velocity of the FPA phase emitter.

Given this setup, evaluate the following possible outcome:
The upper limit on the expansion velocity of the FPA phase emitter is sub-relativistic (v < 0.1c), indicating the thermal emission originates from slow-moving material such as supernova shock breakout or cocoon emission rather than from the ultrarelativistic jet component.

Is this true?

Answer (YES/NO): NO